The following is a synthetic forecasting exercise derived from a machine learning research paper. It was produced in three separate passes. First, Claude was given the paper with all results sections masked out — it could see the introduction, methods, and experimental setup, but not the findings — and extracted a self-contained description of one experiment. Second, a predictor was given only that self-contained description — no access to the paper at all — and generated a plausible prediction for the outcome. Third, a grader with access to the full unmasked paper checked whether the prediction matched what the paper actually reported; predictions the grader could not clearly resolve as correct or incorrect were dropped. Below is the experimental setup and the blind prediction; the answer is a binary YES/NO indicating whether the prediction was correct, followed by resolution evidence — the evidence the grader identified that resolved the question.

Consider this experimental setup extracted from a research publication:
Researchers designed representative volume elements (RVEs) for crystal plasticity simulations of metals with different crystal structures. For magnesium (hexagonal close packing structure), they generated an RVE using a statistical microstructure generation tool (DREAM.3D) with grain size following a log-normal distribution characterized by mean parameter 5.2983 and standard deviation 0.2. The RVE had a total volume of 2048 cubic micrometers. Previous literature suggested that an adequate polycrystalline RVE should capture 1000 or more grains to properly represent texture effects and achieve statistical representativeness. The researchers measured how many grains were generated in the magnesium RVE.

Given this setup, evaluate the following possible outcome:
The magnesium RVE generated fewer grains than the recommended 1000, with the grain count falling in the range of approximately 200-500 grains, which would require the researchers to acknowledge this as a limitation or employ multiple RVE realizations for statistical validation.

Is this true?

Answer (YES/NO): NO